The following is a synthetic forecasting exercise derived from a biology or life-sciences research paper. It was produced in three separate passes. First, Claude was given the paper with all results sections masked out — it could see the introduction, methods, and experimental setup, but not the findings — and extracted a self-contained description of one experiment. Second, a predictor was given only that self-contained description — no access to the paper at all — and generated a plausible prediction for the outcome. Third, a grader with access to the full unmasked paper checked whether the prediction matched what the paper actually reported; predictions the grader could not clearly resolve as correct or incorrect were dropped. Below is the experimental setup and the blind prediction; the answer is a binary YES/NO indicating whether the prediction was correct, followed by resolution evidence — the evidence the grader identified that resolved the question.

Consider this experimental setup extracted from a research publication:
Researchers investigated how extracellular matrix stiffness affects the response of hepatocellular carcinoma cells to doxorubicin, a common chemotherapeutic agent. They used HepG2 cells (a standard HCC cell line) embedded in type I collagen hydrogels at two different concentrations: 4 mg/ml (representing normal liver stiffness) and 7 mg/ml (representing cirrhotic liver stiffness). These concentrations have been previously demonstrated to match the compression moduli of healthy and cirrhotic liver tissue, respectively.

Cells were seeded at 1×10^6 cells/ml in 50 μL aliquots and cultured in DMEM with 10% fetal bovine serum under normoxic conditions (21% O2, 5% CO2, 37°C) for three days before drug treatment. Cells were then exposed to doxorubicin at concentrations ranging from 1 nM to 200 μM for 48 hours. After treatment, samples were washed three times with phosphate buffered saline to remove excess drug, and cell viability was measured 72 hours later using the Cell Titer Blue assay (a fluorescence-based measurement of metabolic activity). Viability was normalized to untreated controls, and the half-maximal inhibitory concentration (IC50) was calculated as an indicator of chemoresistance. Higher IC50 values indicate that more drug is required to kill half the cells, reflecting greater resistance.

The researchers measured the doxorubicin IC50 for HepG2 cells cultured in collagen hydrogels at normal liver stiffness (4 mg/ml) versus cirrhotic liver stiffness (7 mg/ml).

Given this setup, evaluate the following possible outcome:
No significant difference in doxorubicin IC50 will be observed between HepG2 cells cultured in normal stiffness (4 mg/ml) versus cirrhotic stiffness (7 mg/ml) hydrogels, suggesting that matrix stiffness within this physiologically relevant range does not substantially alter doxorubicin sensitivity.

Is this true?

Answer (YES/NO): NO